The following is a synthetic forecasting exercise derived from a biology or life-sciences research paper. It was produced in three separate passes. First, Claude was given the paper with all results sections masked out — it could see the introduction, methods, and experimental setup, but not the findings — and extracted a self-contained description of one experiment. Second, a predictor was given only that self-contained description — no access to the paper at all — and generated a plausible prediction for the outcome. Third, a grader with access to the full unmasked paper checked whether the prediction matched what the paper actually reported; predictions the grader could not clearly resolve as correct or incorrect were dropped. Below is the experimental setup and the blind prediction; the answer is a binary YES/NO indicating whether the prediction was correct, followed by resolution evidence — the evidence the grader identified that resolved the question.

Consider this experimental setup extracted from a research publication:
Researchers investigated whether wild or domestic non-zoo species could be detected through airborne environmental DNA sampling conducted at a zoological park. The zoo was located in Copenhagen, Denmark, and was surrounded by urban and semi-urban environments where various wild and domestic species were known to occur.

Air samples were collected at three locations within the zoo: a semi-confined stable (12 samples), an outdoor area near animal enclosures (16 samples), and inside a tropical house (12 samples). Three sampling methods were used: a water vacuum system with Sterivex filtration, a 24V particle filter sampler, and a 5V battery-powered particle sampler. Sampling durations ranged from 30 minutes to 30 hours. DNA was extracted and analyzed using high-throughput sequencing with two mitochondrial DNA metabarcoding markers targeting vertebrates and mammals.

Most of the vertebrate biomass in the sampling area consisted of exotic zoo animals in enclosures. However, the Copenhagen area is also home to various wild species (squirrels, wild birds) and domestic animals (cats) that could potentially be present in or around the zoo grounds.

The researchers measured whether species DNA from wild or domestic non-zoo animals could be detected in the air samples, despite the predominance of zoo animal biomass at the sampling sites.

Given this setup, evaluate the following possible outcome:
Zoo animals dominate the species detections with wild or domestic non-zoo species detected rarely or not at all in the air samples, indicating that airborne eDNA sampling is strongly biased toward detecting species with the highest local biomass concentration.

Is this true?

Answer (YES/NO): NO